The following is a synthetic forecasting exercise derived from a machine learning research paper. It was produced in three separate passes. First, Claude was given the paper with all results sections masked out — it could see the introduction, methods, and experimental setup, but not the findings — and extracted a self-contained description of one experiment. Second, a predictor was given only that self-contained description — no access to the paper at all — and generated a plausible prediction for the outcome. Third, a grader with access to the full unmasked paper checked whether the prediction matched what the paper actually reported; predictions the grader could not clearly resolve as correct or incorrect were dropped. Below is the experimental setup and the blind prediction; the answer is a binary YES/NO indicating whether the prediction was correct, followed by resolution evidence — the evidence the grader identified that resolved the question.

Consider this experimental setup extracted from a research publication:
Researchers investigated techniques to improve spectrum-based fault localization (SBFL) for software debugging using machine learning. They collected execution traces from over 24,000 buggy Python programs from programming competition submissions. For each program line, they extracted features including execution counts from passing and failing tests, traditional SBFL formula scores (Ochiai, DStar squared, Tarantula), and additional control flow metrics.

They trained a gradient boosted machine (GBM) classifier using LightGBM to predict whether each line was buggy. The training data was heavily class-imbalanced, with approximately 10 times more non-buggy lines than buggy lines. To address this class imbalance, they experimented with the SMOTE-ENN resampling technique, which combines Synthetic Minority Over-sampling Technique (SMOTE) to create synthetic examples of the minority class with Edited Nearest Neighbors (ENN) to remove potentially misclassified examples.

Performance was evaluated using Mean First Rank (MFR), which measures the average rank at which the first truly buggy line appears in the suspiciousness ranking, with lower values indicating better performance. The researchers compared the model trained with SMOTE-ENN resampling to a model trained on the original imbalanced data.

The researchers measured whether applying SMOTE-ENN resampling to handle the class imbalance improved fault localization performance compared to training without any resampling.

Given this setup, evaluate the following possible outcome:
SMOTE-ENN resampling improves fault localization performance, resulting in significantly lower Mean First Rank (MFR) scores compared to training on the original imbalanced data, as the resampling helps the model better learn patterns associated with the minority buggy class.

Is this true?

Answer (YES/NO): NO